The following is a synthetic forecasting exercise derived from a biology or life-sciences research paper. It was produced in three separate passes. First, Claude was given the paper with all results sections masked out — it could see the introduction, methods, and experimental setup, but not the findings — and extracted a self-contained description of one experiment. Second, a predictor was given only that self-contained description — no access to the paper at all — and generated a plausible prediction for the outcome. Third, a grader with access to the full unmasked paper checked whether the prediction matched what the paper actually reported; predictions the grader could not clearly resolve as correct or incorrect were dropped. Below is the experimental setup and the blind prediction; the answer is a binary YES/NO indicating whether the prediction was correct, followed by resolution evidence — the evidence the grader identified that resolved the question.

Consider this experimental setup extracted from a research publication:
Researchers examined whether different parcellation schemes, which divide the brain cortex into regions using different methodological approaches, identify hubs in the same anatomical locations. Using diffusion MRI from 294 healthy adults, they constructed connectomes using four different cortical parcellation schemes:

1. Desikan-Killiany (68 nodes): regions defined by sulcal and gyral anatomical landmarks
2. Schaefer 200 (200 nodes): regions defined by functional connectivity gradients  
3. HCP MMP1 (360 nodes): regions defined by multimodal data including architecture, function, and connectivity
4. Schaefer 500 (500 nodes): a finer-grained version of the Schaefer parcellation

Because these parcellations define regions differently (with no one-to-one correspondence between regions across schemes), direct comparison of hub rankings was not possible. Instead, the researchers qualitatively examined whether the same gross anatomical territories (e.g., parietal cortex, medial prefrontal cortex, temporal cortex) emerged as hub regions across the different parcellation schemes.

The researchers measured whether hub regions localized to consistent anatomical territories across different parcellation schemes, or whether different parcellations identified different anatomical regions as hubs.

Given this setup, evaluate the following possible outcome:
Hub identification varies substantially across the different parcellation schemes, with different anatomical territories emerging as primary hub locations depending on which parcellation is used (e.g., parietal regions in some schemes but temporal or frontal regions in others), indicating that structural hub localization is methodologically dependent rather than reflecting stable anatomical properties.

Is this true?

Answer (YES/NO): YES